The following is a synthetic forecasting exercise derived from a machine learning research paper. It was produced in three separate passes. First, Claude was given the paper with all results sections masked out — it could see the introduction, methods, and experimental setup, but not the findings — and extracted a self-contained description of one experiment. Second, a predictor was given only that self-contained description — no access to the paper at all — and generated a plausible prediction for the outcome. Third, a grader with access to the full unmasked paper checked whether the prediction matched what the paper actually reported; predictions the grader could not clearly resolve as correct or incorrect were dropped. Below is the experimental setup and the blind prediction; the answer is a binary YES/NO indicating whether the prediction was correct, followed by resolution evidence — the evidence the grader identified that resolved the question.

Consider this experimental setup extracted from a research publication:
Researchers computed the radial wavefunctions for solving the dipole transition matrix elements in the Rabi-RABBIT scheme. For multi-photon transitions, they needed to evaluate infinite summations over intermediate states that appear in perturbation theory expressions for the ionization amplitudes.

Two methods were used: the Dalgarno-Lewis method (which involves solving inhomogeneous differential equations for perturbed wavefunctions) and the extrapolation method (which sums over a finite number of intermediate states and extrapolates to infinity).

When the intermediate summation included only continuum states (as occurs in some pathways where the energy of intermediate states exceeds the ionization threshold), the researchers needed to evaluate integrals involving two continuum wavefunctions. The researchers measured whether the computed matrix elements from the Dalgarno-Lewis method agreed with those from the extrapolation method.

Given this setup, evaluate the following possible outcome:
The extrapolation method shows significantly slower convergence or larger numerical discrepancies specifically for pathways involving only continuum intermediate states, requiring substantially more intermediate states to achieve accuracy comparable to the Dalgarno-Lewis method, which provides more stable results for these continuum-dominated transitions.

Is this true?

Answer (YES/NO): NO